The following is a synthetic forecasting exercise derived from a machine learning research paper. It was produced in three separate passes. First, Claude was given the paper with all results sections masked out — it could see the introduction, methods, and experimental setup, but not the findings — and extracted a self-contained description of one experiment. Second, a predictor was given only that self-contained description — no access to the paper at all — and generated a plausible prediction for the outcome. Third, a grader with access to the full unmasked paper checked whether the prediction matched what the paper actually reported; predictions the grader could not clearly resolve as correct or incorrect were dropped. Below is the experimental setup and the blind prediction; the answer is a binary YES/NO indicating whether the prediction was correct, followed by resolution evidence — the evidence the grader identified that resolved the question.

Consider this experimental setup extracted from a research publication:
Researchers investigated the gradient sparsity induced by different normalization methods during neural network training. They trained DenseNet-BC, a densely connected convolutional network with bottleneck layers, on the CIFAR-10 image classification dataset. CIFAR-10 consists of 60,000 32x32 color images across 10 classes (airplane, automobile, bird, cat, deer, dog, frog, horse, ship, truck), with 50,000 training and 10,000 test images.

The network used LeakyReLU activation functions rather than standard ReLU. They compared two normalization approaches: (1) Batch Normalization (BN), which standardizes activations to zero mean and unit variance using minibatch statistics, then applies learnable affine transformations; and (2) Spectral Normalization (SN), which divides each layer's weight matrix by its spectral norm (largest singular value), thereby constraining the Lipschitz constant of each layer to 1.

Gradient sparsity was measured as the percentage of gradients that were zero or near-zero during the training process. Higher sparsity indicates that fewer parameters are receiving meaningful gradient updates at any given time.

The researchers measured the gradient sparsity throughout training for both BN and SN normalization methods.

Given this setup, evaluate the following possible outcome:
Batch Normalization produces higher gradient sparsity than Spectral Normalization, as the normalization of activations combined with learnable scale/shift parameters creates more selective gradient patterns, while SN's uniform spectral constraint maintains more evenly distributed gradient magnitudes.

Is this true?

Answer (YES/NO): NO